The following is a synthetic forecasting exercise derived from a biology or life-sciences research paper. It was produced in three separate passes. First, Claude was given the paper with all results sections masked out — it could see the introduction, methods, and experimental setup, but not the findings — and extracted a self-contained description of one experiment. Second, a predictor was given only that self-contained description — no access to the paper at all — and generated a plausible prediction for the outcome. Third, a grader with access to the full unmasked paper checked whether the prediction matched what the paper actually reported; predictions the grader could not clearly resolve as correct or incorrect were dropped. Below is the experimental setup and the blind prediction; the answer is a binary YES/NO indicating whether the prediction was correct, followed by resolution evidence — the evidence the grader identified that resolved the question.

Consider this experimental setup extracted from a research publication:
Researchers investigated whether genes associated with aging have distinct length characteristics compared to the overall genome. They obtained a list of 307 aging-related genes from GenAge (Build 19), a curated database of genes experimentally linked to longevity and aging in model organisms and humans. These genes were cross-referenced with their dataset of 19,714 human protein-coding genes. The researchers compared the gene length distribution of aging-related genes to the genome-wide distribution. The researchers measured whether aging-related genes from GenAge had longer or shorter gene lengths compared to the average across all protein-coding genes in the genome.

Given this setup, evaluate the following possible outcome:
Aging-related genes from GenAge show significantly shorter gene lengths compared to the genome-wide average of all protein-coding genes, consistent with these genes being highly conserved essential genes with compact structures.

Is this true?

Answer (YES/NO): NO